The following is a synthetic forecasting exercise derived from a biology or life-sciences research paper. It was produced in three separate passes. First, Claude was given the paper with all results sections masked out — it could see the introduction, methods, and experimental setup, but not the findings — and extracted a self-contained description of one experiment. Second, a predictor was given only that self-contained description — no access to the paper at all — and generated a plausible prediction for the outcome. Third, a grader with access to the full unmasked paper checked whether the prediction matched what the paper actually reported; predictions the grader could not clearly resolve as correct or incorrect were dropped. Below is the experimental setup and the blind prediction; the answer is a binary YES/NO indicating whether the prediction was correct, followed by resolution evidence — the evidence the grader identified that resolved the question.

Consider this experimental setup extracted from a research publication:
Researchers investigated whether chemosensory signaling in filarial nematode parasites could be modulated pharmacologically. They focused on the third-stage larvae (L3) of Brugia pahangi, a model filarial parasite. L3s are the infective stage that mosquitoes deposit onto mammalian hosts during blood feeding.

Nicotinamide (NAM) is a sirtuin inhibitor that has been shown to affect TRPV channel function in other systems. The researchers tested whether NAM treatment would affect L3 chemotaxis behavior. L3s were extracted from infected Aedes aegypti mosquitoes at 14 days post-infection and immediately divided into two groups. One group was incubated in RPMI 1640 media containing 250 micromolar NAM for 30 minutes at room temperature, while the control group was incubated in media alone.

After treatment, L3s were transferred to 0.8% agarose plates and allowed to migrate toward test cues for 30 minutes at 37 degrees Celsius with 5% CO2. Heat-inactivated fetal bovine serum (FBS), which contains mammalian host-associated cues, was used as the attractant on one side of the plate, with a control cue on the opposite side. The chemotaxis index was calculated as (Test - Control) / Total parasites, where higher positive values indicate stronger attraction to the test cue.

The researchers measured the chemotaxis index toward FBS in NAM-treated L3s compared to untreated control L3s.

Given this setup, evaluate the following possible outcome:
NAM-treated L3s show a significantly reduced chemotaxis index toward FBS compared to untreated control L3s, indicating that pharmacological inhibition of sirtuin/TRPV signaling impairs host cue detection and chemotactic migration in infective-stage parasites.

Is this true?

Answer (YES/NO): YES